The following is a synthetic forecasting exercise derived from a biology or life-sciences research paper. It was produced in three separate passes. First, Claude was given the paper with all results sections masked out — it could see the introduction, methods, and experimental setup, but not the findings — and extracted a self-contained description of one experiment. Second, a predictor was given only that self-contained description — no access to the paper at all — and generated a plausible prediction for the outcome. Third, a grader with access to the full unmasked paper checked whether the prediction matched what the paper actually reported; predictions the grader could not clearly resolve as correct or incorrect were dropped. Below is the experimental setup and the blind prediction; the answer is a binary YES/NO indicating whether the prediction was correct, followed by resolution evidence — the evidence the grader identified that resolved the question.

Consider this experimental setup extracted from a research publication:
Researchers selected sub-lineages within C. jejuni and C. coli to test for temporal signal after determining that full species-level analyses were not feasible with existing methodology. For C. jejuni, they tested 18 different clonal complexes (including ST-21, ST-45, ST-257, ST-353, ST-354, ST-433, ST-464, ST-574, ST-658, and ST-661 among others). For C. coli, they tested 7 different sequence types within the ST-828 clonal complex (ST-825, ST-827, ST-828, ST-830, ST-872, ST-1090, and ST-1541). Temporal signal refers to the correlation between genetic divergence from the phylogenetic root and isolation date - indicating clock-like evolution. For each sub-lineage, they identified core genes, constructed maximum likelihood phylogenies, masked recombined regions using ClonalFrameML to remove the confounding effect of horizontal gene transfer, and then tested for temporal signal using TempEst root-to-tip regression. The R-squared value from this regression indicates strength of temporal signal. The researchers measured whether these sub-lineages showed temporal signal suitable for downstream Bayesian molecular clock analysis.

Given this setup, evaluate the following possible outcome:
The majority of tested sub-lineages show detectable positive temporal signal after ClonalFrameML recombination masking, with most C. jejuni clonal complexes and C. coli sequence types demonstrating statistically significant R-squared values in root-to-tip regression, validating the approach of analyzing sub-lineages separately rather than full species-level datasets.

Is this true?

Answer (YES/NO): NO